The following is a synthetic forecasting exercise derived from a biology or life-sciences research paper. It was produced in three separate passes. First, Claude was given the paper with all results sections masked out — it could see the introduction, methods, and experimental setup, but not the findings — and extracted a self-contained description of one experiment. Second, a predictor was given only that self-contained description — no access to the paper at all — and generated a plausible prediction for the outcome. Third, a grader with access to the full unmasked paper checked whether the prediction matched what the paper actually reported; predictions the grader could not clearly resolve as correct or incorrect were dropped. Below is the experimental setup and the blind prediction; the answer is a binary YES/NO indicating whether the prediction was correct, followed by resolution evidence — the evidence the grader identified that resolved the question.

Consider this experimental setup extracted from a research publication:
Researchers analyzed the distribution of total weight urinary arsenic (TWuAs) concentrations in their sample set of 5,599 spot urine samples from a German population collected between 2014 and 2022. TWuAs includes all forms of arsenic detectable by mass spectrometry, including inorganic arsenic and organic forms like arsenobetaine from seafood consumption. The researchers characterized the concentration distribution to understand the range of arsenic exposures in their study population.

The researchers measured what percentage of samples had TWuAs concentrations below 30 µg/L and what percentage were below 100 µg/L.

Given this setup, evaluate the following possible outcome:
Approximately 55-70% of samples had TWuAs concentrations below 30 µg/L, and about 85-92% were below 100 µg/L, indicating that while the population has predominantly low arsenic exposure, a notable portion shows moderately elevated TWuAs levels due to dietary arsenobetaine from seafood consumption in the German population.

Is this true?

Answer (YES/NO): NO